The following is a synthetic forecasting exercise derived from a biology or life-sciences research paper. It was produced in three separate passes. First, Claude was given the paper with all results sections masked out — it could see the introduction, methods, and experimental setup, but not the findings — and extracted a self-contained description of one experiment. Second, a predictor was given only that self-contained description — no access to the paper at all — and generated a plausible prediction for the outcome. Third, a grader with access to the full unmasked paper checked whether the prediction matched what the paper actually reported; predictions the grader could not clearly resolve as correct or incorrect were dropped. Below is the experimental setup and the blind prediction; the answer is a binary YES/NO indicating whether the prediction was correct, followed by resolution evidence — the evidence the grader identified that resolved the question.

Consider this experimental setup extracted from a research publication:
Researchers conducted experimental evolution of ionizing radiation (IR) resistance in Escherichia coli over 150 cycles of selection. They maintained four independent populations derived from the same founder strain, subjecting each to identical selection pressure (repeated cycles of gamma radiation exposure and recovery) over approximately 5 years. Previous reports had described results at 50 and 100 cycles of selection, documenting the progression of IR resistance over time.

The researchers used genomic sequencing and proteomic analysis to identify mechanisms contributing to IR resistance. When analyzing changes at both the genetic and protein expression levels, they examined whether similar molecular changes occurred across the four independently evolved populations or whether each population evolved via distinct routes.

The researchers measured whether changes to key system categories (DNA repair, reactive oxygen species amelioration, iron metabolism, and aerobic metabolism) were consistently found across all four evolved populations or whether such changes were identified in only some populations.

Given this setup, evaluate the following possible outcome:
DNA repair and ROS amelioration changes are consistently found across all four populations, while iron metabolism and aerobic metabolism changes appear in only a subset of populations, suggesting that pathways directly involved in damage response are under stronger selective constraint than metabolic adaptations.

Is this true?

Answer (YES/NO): NO